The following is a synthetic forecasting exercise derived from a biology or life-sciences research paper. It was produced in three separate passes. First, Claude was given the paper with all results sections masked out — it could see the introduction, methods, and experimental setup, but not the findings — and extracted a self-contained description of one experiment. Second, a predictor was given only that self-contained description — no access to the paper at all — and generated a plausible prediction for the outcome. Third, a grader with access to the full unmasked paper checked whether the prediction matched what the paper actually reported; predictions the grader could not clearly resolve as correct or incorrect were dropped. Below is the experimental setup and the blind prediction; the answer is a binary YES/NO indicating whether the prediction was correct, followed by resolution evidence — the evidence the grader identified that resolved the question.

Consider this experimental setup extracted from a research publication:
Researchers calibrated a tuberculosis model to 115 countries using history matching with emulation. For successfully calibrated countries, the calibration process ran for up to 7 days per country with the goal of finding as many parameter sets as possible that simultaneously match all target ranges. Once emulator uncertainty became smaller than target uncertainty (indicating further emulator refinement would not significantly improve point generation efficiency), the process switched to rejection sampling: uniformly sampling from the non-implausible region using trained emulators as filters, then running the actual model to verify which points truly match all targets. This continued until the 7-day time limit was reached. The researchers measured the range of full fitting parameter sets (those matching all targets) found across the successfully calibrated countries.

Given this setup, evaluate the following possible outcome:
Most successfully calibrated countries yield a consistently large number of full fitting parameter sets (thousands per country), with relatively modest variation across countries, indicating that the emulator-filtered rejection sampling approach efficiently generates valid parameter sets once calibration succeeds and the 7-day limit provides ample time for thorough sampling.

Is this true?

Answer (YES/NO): NO